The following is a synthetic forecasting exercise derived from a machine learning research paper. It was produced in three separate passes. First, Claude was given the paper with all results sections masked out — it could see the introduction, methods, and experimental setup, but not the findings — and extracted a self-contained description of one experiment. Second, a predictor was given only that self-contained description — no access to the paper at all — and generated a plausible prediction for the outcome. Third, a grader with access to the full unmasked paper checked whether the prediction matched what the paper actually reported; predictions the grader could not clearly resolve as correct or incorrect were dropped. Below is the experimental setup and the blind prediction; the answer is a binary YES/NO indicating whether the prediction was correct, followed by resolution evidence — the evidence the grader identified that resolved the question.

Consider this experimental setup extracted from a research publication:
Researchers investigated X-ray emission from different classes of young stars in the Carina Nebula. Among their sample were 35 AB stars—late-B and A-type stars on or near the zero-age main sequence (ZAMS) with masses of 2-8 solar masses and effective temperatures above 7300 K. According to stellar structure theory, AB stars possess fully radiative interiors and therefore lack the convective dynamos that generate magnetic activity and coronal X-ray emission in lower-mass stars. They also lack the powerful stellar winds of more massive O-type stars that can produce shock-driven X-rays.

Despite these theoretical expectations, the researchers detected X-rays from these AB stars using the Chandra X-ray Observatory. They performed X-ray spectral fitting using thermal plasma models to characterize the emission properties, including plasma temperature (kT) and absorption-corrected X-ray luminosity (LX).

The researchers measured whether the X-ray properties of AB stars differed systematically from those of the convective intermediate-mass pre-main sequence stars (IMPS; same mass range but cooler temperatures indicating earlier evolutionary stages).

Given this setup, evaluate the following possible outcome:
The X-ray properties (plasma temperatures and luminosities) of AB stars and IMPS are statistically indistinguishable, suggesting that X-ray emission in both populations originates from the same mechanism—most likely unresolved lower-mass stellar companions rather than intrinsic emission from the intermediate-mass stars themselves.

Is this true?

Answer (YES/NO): NO